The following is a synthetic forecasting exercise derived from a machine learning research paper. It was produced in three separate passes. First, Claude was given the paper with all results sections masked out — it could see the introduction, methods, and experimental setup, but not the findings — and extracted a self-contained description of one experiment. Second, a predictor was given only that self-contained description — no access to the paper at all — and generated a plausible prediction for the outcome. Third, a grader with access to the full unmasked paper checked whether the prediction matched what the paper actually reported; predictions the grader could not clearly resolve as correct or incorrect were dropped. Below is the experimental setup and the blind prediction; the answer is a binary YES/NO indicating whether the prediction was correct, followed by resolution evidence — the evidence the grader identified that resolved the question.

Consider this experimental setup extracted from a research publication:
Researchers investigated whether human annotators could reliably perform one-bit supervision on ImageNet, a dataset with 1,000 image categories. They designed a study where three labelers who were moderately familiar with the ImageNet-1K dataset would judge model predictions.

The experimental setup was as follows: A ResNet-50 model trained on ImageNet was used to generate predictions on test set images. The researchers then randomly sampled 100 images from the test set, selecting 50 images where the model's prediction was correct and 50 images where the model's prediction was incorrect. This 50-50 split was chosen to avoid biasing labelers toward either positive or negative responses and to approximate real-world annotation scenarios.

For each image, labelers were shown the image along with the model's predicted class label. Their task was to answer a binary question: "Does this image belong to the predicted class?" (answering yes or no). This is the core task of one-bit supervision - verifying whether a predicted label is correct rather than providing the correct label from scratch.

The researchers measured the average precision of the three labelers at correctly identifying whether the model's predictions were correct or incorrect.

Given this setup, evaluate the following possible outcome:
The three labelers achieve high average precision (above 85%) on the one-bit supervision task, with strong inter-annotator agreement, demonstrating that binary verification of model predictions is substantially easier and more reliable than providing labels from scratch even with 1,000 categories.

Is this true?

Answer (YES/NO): NO